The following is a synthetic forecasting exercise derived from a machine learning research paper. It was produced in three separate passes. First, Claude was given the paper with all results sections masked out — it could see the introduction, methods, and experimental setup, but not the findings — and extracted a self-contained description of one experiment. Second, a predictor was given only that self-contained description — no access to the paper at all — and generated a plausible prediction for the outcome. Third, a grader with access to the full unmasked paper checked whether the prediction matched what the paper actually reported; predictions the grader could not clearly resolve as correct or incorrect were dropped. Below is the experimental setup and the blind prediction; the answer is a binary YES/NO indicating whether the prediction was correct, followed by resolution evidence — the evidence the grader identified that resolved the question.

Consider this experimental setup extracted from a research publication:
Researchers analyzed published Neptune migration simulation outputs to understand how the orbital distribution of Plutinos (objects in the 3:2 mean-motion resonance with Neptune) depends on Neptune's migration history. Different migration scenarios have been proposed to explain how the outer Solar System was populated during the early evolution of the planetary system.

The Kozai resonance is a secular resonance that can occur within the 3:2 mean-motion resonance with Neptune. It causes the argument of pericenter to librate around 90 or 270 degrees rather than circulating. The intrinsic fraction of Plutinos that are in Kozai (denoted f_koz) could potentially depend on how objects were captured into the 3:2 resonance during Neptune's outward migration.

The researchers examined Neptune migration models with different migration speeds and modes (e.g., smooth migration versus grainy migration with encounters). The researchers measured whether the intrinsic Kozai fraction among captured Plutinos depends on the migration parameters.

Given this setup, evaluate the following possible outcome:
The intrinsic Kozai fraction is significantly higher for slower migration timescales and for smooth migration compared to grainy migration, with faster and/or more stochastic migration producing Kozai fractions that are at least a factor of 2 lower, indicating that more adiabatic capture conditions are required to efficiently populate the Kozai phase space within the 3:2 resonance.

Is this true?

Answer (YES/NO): NO